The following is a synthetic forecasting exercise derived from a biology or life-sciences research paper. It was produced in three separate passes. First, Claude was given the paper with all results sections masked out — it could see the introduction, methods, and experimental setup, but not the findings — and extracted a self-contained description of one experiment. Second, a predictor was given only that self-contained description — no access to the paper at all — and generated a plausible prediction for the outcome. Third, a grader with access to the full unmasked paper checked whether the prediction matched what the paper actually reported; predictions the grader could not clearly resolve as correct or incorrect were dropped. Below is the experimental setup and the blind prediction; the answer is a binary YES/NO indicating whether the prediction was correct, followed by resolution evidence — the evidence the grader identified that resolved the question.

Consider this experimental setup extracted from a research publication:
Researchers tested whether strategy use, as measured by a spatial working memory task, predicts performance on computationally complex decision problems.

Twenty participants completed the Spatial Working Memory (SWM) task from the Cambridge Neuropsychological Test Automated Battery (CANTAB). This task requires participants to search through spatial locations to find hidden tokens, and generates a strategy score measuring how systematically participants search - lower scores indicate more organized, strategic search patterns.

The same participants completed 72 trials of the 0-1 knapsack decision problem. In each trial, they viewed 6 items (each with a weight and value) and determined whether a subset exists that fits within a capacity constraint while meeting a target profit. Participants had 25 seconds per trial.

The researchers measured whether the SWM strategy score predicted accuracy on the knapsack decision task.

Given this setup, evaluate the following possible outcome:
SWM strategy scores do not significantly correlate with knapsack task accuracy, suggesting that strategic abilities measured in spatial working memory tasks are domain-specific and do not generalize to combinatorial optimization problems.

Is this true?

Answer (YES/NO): YES